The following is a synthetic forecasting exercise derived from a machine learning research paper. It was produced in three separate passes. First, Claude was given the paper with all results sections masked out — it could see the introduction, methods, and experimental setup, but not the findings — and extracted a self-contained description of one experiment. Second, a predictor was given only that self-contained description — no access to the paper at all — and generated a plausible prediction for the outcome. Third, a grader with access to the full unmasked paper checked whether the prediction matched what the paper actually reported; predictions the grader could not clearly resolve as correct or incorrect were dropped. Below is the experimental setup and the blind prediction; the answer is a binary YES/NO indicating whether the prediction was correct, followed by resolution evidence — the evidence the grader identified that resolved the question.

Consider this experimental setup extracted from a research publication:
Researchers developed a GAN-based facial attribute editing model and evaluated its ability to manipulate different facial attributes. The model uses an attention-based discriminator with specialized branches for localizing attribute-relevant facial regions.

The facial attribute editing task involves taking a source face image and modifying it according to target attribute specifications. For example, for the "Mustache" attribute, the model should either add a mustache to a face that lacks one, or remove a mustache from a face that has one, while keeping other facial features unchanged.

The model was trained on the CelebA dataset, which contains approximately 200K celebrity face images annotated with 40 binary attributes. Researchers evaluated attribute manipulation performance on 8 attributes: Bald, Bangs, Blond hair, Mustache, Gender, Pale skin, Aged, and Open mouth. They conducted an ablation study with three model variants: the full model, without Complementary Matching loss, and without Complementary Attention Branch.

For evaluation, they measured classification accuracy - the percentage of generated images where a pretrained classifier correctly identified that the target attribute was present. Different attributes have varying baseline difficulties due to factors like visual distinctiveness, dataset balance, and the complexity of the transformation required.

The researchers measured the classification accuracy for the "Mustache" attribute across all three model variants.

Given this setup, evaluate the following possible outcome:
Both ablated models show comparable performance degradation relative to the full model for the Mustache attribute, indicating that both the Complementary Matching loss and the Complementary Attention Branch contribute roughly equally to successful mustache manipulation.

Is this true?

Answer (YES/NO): NO